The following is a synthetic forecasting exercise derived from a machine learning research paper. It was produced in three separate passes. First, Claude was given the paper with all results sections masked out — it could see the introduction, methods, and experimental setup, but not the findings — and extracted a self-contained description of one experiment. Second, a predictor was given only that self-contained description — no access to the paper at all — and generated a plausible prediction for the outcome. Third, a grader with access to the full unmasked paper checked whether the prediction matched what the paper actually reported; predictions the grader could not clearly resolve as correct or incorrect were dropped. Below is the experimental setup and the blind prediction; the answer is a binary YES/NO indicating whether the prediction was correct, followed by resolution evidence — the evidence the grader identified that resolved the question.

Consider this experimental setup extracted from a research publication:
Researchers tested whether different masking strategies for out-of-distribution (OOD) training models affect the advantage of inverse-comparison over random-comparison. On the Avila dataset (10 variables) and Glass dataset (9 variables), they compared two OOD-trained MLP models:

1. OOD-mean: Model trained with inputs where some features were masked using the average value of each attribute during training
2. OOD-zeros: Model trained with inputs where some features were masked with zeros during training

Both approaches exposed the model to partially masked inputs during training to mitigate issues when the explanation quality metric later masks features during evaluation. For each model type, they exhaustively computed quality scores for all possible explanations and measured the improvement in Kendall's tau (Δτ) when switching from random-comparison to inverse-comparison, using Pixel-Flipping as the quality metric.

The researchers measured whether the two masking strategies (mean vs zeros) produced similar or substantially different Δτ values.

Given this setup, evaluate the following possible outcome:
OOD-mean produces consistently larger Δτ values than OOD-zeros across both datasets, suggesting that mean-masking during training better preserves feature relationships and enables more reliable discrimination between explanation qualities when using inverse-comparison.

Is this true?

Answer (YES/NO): YES